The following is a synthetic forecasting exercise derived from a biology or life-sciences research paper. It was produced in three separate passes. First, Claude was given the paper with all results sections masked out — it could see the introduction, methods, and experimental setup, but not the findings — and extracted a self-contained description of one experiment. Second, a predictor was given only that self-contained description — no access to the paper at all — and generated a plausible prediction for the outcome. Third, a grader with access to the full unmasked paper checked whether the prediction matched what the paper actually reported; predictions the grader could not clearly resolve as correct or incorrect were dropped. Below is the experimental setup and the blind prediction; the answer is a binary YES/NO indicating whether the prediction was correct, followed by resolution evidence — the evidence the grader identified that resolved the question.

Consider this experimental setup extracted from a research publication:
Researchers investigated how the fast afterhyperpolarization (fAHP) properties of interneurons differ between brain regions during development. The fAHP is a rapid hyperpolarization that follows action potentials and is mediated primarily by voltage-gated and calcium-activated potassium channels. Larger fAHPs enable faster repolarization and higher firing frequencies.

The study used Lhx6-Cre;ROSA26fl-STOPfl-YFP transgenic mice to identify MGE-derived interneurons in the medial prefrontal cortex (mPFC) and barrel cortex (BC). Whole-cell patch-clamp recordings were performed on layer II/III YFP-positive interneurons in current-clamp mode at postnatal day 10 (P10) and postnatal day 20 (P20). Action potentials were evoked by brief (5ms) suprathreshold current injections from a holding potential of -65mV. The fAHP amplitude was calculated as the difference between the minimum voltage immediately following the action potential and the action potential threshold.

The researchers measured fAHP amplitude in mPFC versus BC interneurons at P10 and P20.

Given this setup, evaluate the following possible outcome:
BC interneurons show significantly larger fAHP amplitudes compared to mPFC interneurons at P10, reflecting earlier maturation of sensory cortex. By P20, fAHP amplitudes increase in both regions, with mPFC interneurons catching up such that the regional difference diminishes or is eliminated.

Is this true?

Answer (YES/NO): NO